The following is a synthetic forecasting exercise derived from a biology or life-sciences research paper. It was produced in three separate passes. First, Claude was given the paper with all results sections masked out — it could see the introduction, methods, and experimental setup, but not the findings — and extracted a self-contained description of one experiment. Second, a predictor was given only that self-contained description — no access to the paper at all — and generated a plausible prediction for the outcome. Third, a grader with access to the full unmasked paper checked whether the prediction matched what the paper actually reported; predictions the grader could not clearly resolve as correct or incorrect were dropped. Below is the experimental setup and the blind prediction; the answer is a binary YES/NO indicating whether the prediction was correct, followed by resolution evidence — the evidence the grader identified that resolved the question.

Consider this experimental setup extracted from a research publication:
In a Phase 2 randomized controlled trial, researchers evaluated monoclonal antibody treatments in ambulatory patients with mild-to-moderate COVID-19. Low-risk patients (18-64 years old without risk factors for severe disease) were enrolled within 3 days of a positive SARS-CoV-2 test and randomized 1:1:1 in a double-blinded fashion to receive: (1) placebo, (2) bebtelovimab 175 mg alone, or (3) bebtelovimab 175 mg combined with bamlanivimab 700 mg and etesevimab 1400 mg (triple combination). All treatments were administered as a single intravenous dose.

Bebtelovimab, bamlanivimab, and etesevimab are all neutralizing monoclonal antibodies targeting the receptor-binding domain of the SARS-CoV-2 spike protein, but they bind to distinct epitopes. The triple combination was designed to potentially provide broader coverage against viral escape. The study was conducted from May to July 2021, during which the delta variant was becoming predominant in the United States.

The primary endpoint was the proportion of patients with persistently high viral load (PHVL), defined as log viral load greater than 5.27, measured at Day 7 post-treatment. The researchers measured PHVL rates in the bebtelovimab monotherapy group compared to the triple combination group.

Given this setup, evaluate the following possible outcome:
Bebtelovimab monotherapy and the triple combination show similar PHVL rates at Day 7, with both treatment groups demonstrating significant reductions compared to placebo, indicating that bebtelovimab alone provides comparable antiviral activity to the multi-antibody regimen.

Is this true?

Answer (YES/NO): NO